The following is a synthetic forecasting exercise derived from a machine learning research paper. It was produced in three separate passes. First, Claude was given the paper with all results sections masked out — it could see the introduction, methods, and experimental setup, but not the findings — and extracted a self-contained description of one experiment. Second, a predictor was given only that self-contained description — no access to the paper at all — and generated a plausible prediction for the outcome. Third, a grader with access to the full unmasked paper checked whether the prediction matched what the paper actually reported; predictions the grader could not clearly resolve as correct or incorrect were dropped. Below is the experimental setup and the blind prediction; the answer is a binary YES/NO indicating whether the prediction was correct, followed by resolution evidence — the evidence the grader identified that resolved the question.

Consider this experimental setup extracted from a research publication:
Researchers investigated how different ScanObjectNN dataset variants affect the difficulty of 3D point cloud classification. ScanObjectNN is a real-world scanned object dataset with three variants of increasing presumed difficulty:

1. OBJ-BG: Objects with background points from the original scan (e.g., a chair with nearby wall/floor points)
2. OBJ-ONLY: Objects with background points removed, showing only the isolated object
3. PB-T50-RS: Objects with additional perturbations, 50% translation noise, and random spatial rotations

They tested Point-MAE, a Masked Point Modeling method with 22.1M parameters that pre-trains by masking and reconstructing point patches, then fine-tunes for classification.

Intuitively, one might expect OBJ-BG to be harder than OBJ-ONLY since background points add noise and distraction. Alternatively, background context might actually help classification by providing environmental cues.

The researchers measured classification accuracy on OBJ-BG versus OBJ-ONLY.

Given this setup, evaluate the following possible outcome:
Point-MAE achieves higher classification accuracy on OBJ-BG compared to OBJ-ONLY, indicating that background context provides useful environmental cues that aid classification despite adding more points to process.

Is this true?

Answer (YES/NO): YES